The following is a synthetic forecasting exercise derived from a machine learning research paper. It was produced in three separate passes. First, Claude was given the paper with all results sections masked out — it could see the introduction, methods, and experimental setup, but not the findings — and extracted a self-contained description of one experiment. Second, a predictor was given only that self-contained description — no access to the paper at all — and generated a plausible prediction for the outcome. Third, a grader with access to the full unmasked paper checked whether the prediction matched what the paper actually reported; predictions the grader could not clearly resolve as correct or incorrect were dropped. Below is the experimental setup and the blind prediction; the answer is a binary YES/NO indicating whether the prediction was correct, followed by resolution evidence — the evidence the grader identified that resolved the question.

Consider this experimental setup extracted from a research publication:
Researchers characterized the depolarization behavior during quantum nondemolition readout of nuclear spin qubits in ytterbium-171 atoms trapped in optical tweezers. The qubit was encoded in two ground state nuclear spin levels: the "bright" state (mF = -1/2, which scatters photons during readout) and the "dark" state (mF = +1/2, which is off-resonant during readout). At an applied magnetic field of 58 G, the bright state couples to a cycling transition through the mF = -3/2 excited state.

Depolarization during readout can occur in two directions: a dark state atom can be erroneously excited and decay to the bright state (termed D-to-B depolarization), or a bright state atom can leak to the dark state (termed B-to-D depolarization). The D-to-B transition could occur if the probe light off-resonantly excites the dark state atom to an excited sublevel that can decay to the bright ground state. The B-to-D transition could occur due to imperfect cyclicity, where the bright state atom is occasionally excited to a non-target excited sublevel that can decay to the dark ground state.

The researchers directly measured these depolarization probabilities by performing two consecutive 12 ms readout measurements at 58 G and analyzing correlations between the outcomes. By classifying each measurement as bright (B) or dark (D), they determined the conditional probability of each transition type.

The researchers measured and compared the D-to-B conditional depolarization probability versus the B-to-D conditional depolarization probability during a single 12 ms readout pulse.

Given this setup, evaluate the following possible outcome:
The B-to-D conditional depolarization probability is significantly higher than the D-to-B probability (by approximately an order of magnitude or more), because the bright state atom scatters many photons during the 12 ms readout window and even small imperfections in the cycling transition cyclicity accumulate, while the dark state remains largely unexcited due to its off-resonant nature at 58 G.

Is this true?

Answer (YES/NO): NO